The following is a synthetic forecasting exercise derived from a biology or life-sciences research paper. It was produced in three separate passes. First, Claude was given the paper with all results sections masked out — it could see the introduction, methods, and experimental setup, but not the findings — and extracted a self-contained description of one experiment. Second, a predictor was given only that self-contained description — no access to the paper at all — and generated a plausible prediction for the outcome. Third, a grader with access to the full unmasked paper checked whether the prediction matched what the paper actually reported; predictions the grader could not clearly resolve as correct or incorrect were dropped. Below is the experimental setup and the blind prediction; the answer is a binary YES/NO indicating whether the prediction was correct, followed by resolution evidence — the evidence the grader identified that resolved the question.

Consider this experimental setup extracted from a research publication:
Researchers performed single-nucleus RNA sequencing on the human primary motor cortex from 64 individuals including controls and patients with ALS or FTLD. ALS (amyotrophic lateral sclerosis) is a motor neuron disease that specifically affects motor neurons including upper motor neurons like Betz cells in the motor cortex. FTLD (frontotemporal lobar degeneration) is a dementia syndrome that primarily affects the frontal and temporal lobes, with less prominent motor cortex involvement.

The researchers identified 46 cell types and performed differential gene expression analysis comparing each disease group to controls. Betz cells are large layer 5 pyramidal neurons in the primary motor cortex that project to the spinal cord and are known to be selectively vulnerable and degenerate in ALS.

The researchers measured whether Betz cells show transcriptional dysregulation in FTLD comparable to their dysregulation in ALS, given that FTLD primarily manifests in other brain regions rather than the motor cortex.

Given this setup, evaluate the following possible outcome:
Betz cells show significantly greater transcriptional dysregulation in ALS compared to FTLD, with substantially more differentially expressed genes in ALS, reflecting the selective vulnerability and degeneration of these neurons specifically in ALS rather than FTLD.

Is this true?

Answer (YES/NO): NO